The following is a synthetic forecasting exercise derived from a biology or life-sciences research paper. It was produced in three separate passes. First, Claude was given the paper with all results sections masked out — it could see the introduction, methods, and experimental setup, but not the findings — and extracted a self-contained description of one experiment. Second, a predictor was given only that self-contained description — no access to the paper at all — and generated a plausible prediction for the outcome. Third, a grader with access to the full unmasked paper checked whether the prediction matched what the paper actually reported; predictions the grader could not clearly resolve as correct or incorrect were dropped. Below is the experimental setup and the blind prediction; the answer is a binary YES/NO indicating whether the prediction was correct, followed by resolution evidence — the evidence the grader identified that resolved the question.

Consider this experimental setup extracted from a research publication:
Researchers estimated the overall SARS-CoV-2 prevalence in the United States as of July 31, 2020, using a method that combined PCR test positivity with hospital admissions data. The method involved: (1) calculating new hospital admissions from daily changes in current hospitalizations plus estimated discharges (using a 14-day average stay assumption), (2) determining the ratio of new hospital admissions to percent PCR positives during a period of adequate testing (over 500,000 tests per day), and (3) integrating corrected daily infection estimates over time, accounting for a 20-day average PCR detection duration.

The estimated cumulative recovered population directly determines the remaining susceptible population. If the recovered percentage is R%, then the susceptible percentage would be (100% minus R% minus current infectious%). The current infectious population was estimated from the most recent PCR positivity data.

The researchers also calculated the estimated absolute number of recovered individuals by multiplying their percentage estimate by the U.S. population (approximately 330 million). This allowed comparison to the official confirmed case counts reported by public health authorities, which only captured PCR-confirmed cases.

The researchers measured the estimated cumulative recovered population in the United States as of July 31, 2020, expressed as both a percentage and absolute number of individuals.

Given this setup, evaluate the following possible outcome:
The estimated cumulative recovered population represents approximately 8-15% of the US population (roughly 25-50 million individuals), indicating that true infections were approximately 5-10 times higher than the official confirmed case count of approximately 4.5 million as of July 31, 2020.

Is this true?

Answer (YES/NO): NO